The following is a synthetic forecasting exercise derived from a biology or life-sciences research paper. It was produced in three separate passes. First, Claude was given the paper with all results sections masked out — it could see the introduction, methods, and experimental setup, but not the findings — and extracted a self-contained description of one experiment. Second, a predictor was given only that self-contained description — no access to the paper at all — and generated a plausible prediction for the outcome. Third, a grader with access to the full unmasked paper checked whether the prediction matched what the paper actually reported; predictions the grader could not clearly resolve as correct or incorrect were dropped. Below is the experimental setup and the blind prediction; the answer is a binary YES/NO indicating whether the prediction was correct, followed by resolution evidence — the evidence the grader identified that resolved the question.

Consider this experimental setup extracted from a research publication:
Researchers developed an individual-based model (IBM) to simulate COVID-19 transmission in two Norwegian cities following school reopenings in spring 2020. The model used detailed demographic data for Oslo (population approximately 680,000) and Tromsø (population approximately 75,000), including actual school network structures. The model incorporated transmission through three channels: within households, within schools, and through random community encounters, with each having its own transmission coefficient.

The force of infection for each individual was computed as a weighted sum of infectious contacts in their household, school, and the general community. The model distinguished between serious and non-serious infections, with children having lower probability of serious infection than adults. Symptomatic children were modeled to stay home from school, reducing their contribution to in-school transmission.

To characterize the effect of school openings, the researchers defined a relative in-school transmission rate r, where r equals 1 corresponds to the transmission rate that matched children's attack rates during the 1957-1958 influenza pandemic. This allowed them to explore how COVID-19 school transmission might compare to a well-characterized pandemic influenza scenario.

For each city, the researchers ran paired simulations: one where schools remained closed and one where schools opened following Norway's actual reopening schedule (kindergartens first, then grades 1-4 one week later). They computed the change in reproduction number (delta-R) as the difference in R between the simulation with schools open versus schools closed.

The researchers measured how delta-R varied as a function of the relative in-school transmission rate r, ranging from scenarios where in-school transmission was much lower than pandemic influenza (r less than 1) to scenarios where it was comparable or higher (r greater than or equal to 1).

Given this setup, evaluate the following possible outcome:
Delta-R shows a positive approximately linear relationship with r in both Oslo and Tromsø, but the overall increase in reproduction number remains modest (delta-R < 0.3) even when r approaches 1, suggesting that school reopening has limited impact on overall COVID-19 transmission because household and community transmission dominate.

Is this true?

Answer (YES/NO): YES